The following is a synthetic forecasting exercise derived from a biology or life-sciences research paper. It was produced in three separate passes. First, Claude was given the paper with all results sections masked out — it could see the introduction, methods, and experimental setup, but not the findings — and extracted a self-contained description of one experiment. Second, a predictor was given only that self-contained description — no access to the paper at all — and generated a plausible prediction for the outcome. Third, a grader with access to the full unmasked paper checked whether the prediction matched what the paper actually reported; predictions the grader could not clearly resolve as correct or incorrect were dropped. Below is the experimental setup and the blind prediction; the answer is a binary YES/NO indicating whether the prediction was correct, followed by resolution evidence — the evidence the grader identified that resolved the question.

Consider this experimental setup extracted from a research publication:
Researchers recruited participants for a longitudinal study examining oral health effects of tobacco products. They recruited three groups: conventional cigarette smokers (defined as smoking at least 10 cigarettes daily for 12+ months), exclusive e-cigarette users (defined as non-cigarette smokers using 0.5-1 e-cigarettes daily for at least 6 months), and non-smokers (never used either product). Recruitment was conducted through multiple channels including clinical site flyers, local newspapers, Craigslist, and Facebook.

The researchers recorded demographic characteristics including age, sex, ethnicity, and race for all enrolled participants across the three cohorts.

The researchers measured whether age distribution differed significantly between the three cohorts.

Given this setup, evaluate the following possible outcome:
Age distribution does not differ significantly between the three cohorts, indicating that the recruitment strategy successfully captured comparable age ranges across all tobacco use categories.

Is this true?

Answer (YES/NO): NO